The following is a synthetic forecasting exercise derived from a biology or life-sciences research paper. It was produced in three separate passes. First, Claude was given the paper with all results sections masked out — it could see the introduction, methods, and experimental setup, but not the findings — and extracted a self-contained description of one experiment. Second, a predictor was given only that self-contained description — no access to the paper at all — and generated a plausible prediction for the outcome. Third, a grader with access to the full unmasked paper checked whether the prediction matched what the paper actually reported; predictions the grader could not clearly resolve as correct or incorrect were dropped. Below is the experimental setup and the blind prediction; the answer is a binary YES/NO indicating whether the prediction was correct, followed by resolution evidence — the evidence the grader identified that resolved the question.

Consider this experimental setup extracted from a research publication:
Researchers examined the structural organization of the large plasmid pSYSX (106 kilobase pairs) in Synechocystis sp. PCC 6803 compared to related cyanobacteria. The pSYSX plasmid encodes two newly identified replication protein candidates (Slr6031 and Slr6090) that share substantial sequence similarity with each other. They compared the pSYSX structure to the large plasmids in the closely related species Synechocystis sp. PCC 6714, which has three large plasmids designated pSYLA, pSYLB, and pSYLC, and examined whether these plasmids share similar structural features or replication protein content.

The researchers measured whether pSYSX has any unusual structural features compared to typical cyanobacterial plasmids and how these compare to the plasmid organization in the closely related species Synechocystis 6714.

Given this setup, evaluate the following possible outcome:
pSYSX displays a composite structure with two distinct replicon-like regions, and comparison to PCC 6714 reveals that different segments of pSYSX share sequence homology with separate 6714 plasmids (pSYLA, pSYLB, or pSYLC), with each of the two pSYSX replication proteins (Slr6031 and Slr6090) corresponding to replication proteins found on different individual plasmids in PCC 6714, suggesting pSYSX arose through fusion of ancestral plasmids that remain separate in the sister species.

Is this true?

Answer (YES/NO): NO